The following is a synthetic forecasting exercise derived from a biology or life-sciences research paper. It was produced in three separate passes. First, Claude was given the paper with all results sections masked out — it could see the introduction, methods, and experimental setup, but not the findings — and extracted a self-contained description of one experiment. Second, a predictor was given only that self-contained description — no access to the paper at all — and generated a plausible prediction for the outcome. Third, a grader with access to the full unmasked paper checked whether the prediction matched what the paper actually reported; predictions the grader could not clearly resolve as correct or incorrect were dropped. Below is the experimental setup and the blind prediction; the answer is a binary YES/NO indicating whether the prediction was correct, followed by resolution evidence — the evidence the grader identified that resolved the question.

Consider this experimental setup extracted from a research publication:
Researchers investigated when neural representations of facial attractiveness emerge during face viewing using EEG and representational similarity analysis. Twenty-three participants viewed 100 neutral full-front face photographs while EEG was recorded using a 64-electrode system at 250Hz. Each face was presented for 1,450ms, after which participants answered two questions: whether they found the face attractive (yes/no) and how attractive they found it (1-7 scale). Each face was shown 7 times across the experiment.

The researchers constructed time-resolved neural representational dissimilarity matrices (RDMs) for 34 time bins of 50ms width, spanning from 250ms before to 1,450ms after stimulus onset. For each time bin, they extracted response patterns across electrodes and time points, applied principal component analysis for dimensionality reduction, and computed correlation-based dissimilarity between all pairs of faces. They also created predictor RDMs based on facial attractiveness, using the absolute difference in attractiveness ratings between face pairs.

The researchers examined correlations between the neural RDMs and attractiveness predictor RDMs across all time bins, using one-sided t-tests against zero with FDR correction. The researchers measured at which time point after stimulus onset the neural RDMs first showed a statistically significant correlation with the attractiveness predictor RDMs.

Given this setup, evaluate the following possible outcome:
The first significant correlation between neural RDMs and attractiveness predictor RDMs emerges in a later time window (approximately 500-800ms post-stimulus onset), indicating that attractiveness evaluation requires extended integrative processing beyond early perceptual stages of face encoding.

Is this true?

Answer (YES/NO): NO